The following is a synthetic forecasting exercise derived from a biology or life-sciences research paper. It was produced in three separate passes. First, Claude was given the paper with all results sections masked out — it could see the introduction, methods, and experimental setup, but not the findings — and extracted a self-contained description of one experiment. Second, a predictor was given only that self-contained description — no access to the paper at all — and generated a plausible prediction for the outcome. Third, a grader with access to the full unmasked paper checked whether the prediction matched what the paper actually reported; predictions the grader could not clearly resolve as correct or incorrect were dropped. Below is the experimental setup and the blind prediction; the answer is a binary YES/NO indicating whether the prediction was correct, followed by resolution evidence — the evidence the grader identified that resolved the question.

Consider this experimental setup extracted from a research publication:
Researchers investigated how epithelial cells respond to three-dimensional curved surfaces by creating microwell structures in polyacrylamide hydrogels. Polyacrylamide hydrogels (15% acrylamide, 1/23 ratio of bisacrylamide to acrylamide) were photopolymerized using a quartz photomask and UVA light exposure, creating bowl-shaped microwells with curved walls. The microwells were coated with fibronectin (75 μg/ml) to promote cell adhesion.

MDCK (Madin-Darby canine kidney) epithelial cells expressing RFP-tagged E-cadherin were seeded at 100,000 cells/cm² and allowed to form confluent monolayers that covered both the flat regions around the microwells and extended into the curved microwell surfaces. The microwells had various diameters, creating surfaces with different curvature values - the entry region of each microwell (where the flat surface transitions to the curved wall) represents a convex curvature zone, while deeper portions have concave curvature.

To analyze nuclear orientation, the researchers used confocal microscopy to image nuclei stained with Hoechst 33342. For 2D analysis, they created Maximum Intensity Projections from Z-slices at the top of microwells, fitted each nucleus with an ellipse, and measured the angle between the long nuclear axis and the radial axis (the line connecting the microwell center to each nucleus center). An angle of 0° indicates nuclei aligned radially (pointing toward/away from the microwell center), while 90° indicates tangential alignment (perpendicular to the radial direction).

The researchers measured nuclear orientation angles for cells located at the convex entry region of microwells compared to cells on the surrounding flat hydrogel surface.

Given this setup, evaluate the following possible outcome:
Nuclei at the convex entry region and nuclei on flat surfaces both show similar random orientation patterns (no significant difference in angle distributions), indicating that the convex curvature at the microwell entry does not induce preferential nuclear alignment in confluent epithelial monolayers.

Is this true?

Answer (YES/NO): NO